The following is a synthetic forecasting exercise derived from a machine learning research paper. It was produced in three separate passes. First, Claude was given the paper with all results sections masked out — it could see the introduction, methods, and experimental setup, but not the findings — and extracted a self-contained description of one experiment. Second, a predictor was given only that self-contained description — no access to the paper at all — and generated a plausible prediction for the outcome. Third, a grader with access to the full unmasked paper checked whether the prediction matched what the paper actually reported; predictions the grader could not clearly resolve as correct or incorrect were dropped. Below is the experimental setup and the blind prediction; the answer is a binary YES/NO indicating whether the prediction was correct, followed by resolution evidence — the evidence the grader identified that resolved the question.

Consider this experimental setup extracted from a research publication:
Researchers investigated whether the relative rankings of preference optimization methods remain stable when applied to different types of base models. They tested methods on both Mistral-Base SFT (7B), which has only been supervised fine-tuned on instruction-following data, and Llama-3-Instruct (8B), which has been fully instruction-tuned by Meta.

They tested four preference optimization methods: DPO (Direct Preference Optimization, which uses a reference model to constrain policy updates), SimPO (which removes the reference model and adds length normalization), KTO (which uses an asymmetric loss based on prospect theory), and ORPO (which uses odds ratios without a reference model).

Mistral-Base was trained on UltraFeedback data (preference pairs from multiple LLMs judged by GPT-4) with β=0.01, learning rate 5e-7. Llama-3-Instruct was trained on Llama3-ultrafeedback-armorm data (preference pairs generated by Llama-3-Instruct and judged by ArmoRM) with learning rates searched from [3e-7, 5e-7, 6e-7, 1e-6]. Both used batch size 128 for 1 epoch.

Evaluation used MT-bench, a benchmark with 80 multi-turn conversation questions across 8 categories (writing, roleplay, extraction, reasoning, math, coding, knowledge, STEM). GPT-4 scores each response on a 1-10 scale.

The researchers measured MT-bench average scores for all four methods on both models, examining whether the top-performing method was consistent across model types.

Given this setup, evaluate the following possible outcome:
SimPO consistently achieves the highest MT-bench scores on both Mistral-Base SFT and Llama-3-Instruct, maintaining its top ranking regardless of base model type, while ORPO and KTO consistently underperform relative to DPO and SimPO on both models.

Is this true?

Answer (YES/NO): NO